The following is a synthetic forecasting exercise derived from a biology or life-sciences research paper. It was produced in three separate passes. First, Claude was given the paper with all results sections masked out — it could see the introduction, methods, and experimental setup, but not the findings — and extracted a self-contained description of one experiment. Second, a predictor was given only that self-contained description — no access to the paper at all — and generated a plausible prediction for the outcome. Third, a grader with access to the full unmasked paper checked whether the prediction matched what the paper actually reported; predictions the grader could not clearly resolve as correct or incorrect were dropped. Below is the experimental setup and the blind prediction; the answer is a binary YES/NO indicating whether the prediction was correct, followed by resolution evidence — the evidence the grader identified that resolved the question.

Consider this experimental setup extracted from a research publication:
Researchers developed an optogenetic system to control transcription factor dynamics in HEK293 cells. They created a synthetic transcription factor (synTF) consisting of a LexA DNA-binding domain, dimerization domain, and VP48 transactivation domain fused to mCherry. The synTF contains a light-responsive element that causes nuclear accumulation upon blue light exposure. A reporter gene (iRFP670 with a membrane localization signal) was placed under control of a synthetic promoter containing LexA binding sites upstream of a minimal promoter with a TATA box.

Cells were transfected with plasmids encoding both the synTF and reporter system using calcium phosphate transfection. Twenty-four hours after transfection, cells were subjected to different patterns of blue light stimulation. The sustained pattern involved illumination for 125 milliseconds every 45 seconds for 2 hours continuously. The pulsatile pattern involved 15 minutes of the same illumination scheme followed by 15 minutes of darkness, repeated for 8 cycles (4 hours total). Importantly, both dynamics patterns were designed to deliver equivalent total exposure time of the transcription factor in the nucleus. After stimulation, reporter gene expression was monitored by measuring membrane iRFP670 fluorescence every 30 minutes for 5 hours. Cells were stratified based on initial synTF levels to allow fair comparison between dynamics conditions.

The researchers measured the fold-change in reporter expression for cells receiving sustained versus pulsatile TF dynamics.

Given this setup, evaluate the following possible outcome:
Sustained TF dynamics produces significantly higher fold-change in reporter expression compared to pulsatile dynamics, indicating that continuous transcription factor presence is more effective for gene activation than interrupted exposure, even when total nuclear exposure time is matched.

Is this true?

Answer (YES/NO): NO